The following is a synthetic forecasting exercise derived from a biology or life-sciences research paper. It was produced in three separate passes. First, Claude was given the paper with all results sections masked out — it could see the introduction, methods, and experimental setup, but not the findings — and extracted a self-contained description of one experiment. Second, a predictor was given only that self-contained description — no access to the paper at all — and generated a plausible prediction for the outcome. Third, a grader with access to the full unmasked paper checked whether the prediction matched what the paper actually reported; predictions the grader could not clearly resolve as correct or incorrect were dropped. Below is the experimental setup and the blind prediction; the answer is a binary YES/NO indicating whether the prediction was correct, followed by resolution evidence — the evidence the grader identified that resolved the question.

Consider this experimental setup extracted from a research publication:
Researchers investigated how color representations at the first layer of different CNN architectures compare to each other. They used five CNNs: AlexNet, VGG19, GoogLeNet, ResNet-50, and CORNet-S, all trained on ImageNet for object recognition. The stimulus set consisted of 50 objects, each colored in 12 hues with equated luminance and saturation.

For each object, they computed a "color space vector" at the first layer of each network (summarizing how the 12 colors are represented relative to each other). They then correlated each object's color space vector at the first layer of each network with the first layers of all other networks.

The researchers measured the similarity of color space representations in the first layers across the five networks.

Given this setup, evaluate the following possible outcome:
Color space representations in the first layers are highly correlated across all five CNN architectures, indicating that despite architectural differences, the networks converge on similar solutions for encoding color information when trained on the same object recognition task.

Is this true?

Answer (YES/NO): YES